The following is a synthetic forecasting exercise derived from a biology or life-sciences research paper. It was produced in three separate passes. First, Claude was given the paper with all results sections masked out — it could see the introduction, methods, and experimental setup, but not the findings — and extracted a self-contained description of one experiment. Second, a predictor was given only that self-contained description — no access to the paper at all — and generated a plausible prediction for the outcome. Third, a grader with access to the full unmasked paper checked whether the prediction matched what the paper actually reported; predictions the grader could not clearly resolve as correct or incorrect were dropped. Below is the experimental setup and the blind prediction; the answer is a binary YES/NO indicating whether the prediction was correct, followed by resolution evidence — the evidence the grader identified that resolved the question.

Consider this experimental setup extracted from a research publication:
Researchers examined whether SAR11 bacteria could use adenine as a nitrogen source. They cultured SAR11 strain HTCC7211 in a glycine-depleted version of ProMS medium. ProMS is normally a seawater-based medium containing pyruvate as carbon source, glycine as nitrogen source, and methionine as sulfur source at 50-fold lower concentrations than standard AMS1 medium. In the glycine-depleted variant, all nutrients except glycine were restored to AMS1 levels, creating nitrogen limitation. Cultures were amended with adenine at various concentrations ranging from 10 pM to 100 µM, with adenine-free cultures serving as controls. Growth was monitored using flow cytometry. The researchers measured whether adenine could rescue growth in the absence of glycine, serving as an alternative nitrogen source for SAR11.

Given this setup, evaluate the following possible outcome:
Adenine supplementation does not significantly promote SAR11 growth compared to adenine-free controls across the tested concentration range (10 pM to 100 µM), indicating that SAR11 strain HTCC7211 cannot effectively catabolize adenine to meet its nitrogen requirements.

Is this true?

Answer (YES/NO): YES